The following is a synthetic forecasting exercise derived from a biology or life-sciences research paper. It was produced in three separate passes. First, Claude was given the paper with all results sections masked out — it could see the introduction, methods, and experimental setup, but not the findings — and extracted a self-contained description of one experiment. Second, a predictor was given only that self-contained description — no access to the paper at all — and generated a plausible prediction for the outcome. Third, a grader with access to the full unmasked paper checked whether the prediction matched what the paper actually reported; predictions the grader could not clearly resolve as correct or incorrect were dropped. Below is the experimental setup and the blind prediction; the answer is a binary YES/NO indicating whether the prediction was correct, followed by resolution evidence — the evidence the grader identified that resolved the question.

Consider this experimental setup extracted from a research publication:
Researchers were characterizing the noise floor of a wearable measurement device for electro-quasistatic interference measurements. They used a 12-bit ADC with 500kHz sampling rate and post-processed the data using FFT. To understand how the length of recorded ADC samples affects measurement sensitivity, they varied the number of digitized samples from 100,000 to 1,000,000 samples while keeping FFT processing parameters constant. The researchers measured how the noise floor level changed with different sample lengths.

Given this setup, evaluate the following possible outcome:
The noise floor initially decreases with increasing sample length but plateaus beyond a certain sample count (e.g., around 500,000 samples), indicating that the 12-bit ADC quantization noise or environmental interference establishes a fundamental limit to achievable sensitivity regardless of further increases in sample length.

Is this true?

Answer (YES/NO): NO